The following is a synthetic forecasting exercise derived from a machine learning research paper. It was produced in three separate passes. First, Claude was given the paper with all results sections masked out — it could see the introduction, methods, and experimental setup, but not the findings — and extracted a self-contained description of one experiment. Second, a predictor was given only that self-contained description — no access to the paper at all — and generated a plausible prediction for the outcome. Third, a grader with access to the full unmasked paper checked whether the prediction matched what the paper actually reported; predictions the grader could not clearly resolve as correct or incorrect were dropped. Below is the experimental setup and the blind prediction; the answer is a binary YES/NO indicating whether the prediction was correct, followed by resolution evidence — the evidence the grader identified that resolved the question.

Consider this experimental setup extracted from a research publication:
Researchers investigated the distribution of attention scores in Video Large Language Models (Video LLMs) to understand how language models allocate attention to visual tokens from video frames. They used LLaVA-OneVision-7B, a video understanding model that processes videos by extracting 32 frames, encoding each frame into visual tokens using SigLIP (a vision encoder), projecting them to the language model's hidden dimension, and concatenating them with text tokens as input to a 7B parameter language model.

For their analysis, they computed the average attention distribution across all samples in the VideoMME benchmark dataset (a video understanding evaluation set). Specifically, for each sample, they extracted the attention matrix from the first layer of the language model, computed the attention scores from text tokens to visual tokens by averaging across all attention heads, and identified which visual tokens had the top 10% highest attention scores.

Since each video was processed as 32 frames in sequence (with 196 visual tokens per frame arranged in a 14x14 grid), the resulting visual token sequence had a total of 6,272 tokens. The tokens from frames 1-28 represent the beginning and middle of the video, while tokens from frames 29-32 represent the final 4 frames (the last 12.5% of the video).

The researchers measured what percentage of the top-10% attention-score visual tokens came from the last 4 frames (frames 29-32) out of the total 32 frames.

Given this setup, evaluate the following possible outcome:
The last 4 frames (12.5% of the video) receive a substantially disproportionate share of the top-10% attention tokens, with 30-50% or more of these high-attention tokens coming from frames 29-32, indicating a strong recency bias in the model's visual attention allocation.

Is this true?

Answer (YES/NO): NO